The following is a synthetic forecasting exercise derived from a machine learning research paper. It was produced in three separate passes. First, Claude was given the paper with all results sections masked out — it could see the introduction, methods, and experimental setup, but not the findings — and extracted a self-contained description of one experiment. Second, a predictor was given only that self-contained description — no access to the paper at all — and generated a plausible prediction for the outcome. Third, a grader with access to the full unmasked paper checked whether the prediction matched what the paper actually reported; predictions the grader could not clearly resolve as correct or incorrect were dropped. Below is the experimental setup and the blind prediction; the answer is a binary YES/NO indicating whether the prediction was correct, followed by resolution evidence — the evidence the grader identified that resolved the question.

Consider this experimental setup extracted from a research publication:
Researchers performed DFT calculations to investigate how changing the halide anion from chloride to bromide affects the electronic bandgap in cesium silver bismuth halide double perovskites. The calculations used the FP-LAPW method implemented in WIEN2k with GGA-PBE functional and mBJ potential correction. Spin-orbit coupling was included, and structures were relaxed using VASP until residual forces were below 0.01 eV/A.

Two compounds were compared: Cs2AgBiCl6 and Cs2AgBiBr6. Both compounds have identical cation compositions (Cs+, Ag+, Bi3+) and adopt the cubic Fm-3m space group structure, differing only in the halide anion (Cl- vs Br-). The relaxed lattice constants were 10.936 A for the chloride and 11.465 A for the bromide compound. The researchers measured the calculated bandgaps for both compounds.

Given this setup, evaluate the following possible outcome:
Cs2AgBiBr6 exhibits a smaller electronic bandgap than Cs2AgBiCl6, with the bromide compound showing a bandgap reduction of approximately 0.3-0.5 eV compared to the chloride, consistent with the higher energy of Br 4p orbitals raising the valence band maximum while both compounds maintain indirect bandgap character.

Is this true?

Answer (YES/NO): NO